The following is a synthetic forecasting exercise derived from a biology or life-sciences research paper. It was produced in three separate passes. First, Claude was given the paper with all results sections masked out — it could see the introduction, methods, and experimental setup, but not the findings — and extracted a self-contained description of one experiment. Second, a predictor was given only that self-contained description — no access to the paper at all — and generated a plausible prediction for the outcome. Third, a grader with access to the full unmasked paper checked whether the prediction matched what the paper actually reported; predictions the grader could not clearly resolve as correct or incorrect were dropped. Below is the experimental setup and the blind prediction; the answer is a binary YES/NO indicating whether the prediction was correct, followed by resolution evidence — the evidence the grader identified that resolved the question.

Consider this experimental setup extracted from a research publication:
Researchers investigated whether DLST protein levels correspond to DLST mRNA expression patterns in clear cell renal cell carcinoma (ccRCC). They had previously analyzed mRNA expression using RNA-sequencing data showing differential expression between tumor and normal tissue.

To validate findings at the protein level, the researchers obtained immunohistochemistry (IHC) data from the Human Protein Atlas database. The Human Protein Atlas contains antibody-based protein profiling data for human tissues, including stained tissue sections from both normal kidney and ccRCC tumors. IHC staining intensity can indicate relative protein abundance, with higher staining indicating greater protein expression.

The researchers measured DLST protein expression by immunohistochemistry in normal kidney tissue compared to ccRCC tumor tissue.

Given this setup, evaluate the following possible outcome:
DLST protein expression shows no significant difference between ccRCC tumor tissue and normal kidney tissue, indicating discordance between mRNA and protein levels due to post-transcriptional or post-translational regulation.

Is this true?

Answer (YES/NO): NO